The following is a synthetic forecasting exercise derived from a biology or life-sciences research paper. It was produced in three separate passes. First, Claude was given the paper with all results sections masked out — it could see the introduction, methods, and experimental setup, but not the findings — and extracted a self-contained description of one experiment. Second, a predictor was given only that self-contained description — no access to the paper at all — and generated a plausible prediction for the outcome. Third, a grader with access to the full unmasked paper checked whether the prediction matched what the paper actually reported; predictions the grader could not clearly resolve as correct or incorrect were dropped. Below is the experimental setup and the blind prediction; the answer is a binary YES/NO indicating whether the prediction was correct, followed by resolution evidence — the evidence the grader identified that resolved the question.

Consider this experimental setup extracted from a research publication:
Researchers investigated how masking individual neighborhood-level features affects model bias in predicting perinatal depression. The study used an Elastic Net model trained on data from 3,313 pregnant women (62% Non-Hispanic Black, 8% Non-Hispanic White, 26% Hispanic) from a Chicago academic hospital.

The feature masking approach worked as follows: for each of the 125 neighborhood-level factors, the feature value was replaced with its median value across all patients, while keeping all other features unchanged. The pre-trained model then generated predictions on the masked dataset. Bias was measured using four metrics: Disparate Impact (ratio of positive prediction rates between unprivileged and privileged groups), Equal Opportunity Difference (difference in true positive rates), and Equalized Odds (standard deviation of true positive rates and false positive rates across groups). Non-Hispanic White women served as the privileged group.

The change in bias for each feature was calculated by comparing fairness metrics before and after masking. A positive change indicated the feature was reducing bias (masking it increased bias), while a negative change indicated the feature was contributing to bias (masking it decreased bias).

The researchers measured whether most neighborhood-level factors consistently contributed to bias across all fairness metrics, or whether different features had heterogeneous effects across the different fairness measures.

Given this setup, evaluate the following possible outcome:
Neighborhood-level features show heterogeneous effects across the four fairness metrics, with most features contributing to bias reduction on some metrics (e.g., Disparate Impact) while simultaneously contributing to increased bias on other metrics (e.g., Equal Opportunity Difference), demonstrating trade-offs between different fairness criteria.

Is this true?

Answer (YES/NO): NO